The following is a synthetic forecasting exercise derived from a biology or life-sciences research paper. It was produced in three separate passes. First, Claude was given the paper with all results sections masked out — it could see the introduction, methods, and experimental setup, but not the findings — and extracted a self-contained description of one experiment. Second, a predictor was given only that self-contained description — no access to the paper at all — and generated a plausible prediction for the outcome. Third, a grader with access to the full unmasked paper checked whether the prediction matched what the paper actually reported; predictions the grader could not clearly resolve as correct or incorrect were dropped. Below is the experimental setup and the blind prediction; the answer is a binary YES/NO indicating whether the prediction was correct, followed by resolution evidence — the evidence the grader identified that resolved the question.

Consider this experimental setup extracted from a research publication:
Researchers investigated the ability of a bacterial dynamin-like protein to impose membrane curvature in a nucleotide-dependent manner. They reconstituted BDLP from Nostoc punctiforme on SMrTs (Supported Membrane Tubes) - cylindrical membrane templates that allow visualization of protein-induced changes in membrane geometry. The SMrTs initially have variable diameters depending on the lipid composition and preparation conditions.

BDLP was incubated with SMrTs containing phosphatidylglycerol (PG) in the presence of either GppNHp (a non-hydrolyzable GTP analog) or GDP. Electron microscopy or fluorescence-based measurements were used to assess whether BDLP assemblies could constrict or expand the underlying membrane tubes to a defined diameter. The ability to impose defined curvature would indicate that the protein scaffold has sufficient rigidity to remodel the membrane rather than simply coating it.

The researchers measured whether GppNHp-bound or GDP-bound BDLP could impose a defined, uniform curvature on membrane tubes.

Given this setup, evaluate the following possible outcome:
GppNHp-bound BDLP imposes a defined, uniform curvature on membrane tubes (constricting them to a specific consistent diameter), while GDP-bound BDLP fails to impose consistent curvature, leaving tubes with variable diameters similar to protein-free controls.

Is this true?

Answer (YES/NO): YES